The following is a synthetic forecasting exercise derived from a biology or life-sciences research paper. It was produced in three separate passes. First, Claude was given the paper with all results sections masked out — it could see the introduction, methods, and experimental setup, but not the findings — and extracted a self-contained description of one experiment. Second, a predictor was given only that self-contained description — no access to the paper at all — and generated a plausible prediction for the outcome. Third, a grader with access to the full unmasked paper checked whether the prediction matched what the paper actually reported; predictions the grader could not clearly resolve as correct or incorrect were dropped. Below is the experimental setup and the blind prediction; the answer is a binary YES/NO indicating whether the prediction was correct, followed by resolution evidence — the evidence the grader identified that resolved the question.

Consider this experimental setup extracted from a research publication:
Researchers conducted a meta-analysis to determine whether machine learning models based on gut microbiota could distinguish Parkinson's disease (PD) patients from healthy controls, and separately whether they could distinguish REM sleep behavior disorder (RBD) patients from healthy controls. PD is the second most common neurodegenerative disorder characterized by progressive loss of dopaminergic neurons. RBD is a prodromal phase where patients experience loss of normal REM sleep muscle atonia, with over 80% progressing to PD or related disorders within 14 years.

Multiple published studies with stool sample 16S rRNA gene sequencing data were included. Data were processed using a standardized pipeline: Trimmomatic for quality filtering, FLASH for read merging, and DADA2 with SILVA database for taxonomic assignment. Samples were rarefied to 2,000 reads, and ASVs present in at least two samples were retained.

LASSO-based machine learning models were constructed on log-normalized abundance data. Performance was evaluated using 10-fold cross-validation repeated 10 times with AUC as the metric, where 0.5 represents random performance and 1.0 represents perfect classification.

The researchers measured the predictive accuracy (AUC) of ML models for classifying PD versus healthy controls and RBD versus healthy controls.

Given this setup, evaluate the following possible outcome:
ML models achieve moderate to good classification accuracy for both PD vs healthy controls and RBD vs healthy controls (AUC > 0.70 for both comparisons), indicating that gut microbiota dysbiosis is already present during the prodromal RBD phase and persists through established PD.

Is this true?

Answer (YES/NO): NO